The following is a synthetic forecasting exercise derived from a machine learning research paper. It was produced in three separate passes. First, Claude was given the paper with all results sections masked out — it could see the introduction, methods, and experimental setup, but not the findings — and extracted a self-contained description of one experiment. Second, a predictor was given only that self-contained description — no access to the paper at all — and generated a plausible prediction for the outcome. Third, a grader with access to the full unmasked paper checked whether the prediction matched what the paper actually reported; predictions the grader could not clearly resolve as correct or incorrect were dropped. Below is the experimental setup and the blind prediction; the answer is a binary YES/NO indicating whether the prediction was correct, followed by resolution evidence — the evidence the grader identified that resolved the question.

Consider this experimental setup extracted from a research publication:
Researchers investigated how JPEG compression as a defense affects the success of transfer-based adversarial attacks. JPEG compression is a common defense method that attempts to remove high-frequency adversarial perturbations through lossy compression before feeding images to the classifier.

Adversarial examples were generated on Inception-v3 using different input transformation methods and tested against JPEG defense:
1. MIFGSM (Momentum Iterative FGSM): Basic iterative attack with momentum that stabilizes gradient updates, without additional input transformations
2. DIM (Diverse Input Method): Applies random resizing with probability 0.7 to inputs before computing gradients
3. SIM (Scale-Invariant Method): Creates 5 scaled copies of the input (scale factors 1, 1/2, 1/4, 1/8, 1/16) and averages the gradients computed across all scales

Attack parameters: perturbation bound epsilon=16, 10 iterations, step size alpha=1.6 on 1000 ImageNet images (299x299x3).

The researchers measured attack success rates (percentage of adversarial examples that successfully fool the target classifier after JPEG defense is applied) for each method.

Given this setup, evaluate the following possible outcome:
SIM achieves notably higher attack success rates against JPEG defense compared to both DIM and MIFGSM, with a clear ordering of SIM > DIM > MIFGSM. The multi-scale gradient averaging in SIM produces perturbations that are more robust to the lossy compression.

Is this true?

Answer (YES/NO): YES